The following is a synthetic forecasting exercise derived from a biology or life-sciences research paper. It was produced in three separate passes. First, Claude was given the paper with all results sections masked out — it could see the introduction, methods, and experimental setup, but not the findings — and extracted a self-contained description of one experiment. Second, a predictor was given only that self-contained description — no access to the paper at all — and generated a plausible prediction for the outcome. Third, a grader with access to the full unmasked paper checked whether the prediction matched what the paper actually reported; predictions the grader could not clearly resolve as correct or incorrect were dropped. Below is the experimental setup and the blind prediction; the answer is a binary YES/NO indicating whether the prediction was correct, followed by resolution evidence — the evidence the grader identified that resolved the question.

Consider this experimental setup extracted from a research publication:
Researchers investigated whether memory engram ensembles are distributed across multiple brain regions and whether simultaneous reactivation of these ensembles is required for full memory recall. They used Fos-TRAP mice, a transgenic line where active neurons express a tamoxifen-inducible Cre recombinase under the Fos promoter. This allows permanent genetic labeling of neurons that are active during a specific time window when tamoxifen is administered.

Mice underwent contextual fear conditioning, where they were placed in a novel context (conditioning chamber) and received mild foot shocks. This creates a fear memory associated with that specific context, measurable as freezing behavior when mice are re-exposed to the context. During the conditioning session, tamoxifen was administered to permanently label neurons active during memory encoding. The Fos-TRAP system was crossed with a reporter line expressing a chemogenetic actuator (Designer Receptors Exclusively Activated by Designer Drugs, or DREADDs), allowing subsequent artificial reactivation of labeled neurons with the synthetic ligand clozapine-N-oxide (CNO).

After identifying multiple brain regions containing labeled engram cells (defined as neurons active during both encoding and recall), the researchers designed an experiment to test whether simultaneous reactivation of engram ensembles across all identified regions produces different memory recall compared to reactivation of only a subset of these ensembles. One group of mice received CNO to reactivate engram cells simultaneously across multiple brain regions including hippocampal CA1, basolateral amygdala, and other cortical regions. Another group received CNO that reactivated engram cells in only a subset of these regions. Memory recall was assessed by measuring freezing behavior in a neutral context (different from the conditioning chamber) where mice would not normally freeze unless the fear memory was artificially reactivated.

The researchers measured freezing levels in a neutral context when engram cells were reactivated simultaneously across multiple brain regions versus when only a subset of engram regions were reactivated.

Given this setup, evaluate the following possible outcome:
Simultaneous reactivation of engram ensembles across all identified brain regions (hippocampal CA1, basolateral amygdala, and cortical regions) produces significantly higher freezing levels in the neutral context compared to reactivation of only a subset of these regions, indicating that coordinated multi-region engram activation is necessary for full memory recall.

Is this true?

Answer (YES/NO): YES